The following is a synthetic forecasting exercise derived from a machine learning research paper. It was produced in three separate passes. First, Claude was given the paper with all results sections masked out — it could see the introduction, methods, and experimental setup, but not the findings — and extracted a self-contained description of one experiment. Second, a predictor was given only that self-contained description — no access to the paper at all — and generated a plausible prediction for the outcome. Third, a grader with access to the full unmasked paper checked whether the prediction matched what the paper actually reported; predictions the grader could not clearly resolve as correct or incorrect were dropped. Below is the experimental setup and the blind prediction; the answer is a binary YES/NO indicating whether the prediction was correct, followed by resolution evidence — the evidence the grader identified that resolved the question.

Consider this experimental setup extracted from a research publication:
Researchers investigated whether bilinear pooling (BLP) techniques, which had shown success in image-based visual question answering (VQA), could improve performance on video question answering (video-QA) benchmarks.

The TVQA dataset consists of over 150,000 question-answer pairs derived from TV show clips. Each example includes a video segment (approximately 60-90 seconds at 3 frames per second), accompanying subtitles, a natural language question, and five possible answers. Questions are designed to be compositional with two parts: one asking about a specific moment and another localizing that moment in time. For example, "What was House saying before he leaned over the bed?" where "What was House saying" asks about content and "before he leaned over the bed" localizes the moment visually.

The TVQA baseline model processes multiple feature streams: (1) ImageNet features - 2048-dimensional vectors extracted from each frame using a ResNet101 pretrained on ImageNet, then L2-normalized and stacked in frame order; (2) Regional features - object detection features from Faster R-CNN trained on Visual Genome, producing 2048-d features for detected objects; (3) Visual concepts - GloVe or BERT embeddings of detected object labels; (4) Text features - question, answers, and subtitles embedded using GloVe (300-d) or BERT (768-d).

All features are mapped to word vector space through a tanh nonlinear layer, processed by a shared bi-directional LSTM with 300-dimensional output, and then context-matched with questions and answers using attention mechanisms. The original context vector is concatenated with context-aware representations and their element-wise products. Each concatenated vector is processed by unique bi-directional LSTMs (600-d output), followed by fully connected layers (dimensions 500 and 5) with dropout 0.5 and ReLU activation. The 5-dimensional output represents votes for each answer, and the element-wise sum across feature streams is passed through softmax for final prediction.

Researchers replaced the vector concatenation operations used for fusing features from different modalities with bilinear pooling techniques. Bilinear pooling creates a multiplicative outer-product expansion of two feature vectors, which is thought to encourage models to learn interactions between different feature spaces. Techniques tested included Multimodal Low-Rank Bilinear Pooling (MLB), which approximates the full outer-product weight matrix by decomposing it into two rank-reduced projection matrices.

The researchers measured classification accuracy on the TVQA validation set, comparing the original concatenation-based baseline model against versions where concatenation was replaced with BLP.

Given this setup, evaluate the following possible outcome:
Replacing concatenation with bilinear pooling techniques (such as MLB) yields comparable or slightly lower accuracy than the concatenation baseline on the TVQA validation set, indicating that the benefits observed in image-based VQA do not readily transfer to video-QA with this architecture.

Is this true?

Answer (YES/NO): YES